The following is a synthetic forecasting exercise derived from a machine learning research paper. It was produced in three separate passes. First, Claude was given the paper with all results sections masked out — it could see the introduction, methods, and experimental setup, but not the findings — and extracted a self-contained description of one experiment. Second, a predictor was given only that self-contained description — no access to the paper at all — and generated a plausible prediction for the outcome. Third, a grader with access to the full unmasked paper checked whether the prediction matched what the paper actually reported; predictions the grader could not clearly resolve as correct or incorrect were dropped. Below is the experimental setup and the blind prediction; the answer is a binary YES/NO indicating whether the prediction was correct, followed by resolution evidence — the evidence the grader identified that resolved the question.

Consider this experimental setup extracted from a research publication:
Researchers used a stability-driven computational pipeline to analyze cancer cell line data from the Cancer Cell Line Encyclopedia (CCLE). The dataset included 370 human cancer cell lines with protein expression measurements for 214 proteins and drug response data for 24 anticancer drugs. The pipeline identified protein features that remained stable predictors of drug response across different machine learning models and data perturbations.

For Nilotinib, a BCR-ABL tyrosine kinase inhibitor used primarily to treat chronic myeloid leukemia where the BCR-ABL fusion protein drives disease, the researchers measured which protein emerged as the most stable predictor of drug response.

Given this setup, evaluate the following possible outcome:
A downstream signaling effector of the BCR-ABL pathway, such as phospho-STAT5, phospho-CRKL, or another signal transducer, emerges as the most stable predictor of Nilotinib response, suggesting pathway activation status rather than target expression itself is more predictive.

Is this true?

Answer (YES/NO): YES